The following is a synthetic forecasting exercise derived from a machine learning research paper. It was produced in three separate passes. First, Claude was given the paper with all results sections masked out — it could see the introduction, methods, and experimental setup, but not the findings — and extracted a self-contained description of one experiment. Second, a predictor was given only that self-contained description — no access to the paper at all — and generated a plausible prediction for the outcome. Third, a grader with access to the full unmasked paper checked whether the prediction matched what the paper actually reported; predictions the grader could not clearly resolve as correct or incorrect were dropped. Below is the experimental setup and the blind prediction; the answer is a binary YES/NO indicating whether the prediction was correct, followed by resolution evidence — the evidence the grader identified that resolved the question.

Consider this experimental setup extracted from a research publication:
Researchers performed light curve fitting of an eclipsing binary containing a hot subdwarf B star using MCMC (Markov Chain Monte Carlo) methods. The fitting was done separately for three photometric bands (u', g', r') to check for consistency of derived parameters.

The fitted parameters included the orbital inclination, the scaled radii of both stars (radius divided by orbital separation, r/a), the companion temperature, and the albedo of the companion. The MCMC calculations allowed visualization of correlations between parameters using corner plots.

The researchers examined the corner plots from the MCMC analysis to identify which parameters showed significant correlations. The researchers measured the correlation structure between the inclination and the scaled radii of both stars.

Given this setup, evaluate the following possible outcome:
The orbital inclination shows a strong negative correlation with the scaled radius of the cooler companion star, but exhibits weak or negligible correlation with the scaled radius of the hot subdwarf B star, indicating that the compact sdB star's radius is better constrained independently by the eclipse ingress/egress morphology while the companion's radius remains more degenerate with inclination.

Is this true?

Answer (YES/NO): NO